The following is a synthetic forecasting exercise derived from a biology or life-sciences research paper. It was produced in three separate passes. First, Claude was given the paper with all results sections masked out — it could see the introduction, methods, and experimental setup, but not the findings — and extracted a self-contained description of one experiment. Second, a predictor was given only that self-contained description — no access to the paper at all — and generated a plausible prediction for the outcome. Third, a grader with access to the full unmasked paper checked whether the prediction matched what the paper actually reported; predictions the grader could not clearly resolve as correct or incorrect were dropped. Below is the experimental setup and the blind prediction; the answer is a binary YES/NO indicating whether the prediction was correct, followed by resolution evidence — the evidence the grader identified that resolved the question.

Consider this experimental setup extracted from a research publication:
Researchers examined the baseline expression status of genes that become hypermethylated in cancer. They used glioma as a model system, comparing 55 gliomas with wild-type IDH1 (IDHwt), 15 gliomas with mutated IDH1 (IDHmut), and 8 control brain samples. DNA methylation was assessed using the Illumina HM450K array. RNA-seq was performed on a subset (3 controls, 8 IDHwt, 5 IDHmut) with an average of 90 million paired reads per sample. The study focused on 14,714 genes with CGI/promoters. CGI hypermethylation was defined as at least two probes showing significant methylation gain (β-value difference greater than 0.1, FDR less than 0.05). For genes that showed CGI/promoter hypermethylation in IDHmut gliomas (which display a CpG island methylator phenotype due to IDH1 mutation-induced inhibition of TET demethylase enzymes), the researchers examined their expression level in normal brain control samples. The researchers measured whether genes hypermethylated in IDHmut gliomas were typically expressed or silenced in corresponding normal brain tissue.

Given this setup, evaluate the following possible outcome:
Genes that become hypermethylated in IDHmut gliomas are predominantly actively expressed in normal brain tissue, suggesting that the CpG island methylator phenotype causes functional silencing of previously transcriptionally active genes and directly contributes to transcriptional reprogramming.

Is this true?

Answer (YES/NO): NO